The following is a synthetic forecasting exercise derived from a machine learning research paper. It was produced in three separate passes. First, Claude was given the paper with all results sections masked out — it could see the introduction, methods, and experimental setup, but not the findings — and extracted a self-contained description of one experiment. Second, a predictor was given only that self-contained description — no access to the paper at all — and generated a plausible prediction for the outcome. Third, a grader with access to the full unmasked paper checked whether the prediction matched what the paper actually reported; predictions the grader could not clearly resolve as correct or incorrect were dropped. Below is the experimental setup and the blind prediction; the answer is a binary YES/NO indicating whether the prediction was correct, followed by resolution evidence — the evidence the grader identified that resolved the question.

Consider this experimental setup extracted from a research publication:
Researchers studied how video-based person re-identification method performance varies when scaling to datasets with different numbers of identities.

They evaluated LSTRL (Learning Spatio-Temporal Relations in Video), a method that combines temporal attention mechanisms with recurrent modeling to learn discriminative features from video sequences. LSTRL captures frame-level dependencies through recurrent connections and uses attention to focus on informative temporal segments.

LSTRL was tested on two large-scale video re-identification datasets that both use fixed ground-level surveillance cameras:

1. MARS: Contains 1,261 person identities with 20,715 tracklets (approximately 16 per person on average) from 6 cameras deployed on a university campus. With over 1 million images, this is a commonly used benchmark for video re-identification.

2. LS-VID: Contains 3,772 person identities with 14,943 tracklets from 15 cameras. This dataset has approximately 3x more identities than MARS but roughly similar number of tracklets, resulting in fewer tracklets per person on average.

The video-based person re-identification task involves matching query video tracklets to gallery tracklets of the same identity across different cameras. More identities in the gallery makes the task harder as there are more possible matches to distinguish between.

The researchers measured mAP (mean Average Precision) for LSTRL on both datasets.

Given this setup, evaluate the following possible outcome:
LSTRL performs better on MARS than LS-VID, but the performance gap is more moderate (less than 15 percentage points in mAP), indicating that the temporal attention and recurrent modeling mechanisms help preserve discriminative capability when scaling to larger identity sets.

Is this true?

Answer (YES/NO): YES